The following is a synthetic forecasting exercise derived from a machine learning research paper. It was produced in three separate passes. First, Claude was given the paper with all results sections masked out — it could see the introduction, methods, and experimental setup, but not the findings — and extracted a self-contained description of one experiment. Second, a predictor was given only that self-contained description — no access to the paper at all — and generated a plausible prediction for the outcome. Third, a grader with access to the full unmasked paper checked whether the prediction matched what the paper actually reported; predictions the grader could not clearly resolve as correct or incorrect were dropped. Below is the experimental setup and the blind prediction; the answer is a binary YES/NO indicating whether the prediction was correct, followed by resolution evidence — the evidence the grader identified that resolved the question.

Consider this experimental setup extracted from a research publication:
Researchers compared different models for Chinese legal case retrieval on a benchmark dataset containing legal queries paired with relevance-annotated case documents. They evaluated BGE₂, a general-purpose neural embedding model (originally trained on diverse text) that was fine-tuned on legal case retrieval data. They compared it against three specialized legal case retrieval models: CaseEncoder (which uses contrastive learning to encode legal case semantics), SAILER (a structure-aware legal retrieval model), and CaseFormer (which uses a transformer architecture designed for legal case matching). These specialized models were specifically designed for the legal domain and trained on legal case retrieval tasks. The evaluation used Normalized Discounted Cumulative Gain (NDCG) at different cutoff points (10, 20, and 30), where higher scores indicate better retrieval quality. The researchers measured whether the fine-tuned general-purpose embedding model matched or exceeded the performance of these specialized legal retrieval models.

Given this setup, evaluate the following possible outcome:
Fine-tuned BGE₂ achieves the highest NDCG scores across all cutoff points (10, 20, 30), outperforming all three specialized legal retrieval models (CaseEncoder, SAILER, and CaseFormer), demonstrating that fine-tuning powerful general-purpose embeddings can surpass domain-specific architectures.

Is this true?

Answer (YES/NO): NO